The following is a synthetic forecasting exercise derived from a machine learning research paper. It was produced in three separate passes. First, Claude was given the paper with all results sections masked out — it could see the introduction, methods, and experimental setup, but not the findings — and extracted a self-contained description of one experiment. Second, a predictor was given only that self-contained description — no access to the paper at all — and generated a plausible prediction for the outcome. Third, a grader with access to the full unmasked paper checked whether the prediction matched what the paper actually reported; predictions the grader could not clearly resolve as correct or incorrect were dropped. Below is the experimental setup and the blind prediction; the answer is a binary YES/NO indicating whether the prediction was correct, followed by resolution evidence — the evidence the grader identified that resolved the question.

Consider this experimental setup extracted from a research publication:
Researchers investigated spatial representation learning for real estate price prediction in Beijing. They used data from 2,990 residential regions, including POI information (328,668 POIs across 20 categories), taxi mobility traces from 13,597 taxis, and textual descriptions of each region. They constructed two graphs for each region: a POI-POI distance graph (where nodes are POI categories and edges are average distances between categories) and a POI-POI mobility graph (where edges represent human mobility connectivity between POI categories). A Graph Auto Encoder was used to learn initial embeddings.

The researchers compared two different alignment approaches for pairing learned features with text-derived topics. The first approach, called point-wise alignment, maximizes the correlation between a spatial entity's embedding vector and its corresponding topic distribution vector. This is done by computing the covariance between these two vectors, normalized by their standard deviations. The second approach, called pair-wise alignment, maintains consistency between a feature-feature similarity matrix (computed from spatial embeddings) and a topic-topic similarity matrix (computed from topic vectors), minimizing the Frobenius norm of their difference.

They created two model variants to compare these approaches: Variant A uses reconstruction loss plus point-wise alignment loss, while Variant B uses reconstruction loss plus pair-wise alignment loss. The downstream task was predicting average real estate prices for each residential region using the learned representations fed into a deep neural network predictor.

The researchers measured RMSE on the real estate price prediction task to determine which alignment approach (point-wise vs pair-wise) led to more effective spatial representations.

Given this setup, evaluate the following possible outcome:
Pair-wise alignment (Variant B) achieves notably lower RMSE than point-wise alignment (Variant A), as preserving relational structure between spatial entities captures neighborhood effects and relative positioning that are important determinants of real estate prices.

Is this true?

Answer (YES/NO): NO